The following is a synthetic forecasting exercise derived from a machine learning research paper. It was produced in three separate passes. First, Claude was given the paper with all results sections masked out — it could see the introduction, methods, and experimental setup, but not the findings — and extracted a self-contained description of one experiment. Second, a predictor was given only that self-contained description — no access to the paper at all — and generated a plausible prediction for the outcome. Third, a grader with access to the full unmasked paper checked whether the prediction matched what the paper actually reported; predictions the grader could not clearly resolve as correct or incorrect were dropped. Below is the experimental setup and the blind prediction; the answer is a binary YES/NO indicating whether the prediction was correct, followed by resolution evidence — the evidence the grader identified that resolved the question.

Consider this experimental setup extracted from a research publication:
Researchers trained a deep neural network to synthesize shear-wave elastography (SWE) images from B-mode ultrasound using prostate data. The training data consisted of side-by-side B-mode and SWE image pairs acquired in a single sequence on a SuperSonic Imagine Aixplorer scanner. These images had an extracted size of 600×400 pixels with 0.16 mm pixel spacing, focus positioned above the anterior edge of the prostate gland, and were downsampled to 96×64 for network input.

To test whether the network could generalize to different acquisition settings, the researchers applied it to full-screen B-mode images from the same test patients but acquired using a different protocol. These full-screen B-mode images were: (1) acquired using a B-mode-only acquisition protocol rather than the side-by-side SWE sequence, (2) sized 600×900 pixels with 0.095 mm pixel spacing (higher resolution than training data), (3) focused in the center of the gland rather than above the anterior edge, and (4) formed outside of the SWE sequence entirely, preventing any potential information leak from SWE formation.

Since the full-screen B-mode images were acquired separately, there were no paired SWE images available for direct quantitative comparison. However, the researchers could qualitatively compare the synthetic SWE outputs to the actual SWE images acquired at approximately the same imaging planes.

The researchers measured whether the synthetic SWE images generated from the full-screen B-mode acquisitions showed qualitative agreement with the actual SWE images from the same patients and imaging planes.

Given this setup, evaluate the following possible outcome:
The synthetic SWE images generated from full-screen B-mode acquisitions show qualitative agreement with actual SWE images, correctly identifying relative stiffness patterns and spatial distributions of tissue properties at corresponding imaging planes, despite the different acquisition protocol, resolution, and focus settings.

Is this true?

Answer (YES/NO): YES